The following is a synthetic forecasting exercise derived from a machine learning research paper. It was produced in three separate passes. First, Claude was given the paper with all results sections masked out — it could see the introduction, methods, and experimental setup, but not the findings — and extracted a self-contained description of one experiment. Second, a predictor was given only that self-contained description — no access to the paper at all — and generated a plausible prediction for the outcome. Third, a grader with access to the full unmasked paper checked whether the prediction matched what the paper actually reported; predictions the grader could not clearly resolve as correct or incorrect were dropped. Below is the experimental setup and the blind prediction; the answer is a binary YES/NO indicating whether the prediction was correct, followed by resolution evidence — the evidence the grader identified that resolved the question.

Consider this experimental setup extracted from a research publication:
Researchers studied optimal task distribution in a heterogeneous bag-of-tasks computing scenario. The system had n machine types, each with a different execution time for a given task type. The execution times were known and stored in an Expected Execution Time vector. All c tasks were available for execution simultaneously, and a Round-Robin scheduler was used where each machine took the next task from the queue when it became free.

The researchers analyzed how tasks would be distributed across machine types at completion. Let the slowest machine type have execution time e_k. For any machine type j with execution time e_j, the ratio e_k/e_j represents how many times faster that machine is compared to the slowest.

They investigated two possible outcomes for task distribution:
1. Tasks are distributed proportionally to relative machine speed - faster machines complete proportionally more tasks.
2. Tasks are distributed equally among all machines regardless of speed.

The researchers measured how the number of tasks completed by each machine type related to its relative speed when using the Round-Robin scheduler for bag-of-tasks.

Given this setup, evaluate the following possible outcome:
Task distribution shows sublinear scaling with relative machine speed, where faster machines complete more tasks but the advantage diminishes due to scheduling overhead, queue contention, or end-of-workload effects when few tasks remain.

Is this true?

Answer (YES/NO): NO